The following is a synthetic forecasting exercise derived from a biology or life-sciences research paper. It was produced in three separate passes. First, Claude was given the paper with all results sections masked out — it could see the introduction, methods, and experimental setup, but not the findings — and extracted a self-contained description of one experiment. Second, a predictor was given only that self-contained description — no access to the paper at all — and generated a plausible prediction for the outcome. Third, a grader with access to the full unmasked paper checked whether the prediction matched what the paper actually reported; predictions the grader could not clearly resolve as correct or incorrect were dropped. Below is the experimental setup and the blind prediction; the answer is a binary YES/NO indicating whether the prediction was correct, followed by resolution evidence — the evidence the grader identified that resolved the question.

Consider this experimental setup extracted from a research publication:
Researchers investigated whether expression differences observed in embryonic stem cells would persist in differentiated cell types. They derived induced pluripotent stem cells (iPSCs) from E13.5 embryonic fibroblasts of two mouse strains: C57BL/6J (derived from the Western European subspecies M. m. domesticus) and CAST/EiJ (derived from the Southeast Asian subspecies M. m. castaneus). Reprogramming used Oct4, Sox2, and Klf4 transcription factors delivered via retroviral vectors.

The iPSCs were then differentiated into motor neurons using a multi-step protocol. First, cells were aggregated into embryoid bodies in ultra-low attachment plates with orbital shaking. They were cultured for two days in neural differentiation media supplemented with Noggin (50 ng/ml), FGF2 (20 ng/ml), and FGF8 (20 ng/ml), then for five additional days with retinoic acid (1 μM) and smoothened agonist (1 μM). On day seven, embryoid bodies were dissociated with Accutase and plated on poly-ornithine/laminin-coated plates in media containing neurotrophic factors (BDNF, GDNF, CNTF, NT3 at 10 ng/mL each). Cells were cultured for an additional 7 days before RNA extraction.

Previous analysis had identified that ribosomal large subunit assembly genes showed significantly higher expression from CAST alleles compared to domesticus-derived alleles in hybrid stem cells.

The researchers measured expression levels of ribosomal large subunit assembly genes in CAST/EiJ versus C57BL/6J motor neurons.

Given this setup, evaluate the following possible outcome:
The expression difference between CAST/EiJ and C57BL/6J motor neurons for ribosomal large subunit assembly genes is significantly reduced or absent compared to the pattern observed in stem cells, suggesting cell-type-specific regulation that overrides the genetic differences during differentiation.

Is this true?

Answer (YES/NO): NO